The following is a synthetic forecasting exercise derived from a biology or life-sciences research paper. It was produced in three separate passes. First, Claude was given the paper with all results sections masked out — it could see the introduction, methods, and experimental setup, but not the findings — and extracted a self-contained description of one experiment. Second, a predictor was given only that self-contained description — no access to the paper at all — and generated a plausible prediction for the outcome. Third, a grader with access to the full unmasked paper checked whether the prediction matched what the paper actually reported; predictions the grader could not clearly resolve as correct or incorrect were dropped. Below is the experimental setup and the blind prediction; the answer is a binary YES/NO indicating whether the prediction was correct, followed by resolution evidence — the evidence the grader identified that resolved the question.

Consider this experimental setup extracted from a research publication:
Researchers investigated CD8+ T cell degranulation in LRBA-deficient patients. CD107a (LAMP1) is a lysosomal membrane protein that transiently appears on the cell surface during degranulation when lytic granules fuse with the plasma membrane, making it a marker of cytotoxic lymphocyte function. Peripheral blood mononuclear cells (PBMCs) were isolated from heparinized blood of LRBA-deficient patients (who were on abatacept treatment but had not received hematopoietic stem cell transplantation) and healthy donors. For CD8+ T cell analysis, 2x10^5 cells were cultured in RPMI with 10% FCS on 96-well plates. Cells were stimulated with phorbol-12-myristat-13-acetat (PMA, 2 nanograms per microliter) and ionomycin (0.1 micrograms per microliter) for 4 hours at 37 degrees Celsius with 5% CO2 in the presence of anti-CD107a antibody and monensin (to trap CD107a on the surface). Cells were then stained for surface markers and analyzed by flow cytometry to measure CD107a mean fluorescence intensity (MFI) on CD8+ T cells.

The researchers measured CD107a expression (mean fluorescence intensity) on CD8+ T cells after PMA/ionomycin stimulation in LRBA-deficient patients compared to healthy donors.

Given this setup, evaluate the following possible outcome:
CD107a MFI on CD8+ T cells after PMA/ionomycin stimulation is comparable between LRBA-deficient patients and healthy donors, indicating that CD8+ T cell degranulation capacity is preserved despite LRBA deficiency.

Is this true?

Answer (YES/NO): YES